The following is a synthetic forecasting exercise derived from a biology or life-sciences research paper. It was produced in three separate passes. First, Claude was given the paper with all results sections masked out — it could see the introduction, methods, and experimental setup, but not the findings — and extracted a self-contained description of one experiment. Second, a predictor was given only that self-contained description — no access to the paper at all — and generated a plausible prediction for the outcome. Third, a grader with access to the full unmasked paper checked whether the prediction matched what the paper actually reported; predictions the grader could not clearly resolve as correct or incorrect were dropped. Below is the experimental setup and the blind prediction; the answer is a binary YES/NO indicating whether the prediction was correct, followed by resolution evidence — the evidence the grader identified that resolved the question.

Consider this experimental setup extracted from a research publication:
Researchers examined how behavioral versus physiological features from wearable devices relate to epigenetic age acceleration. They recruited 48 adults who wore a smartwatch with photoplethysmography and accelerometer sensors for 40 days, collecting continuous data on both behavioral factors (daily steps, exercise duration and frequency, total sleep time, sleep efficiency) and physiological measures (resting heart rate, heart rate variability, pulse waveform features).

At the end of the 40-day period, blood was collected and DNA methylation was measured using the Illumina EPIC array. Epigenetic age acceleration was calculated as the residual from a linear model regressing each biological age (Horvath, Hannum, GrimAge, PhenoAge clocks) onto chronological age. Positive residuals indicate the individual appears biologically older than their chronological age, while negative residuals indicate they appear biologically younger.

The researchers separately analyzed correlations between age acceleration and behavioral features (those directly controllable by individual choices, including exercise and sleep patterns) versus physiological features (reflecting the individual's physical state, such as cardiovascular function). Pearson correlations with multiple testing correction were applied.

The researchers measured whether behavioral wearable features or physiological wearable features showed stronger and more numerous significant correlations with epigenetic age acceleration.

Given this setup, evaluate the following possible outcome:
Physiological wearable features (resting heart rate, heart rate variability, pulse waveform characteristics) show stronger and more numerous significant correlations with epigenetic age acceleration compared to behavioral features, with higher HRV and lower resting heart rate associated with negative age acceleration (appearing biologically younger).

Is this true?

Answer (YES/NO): NO